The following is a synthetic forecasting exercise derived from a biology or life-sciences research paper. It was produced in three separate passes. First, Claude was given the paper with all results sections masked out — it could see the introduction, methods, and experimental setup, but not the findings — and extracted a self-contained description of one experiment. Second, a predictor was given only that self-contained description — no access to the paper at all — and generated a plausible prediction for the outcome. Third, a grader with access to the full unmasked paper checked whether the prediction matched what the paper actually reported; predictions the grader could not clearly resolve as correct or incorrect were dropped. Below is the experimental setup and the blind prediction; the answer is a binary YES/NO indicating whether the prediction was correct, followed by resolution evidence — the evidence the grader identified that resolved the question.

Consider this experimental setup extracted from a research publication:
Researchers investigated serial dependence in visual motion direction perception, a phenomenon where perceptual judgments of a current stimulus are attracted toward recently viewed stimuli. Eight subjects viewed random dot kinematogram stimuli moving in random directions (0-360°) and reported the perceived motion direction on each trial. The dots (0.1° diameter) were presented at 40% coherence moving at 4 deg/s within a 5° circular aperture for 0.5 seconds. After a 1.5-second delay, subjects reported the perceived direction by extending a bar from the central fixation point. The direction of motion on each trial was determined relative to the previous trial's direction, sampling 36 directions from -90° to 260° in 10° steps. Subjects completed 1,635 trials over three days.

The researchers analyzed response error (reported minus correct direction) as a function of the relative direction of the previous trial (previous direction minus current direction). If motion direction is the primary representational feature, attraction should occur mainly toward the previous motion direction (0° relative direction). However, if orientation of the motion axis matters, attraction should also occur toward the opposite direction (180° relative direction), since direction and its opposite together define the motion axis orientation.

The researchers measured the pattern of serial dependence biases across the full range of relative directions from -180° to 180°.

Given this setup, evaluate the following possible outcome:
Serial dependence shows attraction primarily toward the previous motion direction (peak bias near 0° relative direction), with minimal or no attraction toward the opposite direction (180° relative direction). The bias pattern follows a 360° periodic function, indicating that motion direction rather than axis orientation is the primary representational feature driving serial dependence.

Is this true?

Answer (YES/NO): NO